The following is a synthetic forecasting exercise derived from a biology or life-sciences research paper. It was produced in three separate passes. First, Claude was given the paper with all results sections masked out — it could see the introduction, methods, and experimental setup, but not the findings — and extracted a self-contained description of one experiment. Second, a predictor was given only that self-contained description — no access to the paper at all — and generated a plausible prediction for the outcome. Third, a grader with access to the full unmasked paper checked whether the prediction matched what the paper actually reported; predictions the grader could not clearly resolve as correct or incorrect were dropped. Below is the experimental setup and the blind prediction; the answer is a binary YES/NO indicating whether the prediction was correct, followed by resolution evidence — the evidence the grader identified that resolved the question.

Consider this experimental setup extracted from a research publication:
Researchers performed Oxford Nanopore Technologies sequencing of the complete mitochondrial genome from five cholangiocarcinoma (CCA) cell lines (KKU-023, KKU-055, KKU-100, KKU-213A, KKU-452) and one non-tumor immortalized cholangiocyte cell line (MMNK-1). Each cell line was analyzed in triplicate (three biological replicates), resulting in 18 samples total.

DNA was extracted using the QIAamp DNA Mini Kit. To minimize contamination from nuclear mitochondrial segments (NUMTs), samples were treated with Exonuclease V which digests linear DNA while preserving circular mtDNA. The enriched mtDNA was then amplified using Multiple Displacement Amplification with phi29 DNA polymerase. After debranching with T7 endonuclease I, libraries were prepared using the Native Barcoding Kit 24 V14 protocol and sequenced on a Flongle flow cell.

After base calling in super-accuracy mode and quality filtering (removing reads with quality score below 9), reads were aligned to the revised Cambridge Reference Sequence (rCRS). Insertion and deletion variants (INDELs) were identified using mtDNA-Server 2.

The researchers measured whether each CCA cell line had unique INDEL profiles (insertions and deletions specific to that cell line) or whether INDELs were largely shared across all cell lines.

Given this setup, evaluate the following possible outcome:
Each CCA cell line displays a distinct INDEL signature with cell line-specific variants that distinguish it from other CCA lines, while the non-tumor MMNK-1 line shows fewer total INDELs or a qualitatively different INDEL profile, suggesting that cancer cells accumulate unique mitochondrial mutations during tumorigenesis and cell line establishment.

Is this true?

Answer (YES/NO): NO